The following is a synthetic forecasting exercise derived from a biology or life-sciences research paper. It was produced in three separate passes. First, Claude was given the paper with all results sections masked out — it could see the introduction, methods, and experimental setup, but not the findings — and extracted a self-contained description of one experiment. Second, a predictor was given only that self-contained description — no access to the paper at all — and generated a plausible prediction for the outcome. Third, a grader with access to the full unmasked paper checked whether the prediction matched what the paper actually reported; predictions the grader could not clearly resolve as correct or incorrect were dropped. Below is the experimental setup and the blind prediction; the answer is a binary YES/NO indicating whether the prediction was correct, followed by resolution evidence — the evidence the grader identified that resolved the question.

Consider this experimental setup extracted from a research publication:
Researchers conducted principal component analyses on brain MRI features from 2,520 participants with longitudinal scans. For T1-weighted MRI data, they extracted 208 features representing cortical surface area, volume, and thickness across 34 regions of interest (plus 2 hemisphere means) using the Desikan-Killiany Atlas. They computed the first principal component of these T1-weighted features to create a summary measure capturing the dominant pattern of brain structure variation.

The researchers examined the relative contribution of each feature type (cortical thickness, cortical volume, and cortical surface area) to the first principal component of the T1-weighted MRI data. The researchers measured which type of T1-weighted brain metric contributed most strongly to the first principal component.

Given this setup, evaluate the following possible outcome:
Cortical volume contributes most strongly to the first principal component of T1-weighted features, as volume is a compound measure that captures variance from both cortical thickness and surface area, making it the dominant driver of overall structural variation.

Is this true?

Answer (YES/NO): NO